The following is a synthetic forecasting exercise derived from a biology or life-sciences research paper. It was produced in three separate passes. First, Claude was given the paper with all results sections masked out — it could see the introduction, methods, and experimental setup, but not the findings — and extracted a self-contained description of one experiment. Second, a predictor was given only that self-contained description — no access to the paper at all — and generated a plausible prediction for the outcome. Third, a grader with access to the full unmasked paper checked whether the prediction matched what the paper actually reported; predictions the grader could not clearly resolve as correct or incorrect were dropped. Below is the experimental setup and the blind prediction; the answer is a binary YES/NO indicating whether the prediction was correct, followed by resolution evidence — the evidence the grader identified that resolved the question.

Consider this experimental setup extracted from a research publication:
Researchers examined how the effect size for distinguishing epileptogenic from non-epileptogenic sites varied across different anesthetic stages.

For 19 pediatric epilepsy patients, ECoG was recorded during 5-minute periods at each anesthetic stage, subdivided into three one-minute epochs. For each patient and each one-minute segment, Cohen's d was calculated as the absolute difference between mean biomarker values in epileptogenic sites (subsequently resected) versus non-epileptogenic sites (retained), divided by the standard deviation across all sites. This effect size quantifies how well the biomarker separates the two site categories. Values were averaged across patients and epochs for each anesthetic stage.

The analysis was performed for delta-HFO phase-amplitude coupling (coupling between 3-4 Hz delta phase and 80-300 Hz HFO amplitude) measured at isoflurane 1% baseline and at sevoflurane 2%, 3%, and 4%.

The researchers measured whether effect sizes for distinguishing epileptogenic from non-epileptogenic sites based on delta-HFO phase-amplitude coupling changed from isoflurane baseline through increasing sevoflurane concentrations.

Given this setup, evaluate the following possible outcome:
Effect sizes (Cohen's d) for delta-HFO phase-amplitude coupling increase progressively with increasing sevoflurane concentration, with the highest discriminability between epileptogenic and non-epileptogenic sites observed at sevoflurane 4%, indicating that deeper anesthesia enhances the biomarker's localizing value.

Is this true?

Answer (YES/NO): NO